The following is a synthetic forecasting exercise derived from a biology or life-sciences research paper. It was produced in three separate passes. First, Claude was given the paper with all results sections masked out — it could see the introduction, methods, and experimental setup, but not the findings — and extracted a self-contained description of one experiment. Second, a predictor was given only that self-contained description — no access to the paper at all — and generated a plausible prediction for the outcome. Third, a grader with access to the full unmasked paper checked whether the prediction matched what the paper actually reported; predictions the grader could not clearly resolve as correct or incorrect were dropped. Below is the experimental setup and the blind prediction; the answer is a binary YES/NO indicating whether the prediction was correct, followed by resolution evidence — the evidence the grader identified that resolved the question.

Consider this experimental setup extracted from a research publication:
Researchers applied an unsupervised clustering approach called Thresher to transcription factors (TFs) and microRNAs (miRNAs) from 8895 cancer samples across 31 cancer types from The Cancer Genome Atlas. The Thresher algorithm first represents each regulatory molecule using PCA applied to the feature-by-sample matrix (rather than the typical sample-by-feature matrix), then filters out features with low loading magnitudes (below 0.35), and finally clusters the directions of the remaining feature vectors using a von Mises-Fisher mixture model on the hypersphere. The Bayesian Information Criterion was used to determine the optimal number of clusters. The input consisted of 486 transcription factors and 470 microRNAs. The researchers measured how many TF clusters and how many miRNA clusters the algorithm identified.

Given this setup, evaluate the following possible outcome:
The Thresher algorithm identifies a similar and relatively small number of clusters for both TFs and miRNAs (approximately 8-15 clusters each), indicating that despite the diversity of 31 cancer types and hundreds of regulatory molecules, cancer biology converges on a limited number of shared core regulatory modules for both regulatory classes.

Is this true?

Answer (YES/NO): NO